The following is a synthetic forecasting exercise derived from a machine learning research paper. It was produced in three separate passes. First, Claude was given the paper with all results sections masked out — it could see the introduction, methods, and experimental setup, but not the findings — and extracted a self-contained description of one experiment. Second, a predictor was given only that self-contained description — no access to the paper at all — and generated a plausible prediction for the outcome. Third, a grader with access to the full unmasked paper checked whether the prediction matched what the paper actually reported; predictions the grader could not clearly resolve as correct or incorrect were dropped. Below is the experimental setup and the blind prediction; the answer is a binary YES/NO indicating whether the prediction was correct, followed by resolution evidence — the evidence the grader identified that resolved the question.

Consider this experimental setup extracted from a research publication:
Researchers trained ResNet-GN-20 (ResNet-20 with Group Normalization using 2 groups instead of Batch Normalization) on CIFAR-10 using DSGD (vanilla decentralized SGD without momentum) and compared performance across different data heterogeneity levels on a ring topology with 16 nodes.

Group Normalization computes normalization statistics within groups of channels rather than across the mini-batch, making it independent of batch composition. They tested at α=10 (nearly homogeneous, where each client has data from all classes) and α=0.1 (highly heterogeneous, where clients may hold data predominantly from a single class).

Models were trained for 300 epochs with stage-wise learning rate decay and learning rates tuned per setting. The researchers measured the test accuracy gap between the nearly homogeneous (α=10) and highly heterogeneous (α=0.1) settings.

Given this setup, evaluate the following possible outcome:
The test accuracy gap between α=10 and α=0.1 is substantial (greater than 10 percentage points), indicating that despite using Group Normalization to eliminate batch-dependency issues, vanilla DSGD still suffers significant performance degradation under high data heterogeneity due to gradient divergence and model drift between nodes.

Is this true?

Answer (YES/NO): YES